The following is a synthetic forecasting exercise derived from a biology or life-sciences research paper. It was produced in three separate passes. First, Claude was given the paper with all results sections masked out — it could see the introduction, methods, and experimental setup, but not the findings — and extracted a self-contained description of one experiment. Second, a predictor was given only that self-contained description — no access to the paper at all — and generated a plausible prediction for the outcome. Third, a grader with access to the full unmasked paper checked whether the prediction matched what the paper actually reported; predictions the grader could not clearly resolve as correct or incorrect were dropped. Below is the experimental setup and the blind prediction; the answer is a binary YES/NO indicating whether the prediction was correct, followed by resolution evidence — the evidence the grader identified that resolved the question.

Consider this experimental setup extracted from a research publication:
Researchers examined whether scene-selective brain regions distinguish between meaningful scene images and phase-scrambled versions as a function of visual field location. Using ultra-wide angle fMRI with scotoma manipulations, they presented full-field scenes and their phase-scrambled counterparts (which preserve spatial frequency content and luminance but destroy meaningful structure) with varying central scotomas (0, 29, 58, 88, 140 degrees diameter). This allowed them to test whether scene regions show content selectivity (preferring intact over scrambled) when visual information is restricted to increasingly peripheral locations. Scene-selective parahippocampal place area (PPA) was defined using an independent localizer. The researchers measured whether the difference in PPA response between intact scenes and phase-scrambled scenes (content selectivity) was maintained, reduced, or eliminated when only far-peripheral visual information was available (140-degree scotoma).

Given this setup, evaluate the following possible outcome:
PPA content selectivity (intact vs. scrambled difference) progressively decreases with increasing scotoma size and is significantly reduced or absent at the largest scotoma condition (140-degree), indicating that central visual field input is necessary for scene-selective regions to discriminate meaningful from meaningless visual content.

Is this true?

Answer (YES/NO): NO